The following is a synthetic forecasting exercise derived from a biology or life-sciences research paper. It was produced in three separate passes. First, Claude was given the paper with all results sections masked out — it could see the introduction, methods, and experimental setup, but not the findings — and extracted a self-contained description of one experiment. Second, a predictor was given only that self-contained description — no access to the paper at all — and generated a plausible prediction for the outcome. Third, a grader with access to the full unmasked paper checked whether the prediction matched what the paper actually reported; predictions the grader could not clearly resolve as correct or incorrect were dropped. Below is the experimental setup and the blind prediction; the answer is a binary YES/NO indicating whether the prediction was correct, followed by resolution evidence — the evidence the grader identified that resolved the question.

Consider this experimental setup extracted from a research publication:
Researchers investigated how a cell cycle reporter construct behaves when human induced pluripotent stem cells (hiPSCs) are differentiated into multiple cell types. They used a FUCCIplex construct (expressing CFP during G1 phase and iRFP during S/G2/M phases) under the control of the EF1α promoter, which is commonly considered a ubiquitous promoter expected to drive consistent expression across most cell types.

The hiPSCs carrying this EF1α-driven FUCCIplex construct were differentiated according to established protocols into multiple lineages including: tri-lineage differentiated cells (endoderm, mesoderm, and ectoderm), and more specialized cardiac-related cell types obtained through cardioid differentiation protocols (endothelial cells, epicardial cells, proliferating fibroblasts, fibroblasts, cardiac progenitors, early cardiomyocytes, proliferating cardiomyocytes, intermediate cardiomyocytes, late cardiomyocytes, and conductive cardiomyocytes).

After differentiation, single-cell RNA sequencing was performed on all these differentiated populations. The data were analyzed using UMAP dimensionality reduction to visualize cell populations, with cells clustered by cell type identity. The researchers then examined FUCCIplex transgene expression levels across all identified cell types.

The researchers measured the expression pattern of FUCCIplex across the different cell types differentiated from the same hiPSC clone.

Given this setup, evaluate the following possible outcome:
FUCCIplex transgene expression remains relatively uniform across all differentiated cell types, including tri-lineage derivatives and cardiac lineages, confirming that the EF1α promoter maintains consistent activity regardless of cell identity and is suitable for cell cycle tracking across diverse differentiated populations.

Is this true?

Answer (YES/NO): NO